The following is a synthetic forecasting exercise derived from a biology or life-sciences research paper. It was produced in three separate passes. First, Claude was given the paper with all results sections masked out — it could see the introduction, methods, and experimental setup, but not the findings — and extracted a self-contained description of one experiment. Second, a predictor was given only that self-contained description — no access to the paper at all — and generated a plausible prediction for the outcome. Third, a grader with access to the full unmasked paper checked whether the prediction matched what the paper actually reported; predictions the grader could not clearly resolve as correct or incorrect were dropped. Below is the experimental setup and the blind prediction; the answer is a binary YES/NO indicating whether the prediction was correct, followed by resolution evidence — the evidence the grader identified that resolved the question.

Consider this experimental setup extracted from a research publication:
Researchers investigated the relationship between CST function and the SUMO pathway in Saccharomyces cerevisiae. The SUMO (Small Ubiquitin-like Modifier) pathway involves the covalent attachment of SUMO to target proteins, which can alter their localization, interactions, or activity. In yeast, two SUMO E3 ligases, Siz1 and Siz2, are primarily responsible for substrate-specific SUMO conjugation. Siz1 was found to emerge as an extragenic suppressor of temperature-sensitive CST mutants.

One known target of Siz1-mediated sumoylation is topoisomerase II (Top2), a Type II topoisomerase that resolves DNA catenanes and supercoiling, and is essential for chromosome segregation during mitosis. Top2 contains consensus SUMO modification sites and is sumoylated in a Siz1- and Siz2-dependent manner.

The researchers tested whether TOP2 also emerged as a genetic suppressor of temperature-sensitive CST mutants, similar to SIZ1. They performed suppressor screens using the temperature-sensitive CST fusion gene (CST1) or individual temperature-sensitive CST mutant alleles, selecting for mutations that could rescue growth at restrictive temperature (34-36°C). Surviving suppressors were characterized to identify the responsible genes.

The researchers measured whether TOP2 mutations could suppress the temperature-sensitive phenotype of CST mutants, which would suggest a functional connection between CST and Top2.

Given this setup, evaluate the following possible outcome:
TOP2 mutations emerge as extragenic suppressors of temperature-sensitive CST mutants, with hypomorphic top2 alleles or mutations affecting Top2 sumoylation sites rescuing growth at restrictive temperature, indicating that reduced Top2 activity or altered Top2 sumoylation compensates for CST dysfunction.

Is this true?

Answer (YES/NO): NO